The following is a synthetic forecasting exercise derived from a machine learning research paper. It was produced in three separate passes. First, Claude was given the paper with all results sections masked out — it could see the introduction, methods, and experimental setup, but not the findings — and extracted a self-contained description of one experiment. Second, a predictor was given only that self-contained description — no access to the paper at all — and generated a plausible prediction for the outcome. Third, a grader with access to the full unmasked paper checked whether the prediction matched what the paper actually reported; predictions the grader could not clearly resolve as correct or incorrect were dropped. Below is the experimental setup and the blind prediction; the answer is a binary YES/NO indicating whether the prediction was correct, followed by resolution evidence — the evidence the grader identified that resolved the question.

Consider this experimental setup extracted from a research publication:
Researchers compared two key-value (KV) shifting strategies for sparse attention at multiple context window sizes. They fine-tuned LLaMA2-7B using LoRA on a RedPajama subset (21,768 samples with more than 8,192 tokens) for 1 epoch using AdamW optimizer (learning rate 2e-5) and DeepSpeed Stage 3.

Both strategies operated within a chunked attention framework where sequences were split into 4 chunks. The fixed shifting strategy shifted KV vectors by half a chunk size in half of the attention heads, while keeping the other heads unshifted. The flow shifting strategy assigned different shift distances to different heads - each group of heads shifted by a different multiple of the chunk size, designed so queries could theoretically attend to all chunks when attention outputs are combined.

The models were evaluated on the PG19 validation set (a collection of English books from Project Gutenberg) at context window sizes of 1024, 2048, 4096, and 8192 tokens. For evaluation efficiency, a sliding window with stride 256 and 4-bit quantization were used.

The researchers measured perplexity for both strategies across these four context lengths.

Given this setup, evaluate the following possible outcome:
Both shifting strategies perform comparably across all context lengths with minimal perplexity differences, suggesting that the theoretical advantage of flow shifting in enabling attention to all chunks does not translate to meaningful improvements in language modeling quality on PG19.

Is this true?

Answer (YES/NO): NO